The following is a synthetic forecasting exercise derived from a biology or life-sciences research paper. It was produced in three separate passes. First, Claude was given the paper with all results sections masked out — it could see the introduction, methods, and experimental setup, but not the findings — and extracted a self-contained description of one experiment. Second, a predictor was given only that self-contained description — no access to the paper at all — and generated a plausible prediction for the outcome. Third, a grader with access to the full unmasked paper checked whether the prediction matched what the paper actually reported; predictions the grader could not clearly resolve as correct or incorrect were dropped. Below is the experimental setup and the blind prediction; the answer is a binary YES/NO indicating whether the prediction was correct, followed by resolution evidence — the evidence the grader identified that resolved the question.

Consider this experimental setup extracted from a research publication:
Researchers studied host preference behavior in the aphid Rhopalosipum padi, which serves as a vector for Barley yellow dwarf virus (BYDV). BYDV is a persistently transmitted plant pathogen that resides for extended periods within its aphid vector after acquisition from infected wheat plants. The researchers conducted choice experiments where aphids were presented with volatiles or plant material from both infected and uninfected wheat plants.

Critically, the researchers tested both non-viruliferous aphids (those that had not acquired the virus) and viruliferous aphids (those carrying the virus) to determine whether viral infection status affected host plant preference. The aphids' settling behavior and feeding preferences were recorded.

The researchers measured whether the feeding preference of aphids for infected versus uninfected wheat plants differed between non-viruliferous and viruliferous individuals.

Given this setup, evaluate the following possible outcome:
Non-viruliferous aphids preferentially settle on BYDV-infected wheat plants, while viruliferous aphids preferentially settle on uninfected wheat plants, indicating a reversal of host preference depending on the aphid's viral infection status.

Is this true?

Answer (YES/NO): YES